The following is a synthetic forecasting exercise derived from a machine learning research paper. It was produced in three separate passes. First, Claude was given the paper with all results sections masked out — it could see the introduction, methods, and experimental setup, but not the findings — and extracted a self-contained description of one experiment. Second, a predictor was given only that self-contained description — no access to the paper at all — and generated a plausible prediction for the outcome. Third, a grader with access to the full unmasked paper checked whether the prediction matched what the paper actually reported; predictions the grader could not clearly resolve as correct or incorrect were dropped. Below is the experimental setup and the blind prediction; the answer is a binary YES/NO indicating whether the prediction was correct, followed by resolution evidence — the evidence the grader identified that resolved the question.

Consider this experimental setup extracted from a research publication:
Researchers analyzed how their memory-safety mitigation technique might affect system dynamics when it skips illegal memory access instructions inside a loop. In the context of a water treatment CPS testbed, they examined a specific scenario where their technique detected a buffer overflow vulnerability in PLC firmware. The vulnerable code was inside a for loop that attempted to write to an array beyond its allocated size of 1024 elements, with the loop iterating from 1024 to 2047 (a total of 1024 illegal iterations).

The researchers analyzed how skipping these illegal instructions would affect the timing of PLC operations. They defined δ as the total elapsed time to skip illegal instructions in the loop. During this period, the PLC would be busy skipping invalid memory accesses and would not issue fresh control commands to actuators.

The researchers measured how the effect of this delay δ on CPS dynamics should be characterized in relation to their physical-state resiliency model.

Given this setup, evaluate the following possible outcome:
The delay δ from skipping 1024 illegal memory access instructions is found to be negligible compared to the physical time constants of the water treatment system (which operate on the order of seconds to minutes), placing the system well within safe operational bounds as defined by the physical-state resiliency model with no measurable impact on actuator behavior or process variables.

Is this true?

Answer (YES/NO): NO